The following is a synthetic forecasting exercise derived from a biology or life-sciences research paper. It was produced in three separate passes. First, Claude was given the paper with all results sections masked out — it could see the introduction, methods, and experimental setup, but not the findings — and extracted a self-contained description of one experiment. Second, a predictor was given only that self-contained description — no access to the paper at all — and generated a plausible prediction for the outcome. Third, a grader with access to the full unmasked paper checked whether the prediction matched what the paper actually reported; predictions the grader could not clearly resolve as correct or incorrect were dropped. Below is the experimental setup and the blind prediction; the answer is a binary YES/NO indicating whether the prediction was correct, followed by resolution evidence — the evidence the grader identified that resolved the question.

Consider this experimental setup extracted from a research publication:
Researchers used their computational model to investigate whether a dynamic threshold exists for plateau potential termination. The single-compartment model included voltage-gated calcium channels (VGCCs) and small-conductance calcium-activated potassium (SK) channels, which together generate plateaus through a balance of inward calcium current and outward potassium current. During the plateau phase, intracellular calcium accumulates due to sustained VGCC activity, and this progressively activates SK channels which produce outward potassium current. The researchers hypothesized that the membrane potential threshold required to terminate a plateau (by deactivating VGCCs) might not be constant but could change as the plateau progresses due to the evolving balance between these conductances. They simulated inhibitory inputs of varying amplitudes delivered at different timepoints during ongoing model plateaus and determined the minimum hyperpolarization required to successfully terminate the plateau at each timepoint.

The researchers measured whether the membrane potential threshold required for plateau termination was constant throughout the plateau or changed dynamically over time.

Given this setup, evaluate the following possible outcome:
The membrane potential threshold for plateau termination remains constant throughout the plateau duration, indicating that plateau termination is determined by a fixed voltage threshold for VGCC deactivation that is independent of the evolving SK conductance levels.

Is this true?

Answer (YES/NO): NO